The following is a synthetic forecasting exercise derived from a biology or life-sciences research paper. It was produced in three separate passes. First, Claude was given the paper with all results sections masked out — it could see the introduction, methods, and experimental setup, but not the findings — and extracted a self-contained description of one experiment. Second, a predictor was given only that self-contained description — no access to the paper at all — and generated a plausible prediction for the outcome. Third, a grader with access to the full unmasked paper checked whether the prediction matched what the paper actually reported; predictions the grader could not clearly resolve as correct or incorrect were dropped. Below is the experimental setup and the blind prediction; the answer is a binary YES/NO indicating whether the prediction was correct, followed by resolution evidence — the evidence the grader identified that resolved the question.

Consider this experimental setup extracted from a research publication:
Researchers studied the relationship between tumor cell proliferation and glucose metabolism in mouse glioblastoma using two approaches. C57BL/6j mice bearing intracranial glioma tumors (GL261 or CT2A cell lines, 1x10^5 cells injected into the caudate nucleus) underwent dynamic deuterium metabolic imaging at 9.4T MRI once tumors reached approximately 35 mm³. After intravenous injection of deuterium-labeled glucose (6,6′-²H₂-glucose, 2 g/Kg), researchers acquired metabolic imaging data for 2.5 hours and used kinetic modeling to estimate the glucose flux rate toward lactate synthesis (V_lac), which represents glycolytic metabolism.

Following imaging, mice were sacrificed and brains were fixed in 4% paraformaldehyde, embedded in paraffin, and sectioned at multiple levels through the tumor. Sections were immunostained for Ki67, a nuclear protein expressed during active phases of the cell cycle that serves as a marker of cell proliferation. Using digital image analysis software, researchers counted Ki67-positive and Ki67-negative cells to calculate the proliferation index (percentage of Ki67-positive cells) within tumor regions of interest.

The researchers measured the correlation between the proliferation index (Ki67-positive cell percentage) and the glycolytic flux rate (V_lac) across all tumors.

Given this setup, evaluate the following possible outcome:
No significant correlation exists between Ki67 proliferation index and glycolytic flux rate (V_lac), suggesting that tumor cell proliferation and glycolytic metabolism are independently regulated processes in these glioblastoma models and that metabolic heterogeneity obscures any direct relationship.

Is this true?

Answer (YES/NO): YES